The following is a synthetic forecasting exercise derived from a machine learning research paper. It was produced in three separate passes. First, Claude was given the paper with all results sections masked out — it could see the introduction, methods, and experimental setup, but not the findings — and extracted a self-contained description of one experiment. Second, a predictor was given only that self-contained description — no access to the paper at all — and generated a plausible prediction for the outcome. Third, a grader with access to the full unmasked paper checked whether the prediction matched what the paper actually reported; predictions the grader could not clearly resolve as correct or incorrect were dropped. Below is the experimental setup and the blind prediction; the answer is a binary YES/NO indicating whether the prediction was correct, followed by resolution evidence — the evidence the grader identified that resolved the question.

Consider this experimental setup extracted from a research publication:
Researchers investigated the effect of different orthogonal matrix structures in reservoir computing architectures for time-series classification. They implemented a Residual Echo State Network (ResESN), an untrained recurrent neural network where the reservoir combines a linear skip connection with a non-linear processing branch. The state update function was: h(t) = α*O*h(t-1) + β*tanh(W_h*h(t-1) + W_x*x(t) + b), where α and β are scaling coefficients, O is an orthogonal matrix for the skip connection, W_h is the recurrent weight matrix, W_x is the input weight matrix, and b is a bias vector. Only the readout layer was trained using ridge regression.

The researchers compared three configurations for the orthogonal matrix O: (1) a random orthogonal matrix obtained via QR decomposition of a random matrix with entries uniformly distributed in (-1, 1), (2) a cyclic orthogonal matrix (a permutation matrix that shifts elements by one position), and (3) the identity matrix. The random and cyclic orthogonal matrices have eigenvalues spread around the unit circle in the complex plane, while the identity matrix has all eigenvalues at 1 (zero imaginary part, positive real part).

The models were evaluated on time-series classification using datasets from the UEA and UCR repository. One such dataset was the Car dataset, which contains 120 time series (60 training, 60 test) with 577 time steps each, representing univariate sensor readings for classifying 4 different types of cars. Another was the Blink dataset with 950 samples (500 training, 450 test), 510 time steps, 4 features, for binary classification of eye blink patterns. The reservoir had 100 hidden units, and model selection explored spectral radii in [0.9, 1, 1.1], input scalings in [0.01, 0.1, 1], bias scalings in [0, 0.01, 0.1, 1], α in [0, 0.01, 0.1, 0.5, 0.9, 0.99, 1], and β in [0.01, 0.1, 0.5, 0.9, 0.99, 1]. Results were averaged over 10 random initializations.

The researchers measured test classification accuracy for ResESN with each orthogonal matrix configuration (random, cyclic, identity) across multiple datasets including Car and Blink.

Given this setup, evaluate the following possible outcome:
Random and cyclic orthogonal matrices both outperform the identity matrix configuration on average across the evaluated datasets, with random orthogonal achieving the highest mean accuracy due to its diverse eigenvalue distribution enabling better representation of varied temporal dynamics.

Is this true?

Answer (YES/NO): NO